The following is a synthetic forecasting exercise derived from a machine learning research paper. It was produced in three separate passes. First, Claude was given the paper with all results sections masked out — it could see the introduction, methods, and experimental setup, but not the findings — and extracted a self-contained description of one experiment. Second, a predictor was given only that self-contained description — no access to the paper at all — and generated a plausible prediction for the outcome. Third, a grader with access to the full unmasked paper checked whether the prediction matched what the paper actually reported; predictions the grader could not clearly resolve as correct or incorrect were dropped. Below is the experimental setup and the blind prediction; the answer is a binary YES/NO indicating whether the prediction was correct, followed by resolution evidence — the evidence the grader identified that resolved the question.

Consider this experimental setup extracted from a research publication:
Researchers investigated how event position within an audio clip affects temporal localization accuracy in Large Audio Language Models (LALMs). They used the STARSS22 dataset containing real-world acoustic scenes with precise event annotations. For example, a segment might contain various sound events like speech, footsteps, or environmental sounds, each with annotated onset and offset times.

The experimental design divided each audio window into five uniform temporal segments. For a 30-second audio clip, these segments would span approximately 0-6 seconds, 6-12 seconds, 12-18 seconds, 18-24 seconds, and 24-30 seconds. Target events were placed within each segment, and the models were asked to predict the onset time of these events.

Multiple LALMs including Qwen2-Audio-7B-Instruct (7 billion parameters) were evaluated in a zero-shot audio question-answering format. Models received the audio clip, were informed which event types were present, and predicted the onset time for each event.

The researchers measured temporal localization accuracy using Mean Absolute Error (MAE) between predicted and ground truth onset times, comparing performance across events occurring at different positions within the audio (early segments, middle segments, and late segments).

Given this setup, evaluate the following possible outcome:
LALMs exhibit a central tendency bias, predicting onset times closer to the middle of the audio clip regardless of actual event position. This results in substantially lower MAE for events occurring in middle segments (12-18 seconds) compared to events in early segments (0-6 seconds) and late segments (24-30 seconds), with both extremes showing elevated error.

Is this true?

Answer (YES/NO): NO